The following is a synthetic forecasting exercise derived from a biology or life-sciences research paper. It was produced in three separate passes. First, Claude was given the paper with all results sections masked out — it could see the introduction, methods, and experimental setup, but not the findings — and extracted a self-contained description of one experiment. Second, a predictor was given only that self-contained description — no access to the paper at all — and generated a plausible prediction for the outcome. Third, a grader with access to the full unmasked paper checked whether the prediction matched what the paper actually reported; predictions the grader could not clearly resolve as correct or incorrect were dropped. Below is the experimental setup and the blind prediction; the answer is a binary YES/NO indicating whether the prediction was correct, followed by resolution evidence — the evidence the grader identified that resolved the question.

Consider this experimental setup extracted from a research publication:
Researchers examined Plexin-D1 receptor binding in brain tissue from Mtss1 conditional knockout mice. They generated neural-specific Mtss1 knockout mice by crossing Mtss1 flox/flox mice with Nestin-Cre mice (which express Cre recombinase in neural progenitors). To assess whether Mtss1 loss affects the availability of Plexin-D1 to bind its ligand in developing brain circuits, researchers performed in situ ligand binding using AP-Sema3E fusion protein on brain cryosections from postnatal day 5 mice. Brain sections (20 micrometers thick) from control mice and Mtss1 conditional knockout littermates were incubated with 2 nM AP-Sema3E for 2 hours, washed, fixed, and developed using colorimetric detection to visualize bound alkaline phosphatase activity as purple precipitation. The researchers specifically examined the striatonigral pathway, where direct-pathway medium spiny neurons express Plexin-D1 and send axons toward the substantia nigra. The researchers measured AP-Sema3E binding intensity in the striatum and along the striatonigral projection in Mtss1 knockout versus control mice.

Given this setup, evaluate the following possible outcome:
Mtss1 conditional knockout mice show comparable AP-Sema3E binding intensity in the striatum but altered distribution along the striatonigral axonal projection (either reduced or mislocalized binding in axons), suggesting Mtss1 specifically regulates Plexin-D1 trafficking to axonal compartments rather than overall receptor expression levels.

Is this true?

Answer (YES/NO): YES